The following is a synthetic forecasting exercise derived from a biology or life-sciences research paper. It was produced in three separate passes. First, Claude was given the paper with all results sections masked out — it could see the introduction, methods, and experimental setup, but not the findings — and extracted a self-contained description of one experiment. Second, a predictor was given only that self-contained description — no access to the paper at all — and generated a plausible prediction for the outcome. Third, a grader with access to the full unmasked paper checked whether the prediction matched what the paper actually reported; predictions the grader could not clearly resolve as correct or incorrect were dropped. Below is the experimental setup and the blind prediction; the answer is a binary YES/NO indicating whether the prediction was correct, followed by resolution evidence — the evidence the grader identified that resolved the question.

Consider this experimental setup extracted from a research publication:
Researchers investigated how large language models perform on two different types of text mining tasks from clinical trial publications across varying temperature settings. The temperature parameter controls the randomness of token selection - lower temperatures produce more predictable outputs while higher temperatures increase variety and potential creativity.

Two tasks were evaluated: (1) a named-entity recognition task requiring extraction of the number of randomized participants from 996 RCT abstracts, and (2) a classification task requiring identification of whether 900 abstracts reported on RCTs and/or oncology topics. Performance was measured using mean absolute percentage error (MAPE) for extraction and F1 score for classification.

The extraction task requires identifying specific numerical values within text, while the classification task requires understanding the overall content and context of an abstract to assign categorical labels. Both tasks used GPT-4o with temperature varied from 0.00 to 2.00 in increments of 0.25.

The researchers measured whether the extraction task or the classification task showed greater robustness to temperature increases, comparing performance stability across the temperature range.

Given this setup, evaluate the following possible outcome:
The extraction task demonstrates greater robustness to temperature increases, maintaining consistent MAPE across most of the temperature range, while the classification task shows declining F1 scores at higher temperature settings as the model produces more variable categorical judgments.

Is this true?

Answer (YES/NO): NO